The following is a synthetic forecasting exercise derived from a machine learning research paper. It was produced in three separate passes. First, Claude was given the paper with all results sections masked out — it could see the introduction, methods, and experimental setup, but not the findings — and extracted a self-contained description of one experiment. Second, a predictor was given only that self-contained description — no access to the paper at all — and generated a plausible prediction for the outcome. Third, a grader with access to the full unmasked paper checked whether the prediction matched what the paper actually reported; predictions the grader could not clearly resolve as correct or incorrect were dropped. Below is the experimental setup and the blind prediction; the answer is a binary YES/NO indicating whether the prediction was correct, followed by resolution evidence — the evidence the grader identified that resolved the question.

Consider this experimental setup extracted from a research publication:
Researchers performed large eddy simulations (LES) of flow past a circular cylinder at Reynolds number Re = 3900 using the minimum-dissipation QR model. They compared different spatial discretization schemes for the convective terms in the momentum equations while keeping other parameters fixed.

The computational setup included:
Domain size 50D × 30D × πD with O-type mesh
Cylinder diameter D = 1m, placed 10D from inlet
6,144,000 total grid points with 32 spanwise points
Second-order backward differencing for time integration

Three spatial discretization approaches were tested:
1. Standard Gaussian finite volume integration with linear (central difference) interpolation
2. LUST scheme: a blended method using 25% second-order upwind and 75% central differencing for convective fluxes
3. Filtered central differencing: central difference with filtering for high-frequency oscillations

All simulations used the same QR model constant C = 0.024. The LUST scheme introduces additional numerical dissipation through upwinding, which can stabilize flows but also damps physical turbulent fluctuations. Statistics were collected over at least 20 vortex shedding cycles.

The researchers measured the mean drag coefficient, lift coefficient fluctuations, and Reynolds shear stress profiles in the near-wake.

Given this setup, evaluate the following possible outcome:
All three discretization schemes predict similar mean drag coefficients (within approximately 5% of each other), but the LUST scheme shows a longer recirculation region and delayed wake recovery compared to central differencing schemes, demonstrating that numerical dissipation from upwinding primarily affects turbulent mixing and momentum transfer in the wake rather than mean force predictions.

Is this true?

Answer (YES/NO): NO